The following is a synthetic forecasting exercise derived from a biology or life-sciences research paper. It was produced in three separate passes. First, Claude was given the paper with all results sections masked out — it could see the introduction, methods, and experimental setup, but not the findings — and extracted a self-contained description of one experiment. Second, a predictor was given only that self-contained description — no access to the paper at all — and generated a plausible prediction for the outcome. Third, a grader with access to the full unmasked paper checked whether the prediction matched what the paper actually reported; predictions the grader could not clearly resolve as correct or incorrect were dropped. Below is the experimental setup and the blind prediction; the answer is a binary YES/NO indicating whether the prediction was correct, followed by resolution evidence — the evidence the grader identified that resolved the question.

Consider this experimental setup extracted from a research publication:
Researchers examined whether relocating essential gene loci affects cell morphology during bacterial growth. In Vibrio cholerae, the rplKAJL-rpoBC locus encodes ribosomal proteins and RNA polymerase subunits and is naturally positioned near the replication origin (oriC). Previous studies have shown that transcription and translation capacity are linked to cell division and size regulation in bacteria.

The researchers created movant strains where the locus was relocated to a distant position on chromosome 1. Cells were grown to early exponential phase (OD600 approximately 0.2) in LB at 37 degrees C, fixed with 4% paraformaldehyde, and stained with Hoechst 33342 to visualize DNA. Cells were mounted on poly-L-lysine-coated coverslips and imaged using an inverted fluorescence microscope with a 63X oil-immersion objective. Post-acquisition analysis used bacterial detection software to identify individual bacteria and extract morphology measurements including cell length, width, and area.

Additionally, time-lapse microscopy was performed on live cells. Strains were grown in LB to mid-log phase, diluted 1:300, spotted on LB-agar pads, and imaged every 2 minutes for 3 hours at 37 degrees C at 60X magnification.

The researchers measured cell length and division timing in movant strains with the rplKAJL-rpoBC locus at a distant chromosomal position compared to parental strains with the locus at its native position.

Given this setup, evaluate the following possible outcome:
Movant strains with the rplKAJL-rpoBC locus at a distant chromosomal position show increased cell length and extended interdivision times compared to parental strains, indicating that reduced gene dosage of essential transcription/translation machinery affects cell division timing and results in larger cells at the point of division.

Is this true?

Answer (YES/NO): NO